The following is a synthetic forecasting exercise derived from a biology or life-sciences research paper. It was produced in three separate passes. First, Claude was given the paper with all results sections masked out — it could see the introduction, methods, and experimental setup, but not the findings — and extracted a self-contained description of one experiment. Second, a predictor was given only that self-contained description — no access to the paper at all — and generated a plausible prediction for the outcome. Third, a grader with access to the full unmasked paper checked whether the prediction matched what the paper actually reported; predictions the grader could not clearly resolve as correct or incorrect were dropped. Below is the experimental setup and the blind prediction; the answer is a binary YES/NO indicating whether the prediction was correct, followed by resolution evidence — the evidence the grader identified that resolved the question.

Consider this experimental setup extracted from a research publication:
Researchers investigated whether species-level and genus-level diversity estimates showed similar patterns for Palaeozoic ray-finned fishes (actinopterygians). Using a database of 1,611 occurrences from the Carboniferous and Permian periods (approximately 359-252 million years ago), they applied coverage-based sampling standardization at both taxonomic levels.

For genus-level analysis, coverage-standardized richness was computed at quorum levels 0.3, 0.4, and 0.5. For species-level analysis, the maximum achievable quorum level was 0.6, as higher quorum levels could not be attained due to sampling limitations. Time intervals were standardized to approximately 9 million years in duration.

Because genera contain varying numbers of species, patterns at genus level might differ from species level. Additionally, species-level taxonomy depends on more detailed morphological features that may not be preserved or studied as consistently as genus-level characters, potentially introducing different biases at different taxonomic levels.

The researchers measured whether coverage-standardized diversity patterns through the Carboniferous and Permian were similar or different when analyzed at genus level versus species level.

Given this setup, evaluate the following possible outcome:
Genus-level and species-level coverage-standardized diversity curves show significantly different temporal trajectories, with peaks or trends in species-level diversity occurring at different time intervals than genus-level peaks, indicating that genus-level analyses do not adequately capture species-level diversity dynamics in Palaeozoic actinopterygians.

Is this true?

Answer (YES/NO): YES